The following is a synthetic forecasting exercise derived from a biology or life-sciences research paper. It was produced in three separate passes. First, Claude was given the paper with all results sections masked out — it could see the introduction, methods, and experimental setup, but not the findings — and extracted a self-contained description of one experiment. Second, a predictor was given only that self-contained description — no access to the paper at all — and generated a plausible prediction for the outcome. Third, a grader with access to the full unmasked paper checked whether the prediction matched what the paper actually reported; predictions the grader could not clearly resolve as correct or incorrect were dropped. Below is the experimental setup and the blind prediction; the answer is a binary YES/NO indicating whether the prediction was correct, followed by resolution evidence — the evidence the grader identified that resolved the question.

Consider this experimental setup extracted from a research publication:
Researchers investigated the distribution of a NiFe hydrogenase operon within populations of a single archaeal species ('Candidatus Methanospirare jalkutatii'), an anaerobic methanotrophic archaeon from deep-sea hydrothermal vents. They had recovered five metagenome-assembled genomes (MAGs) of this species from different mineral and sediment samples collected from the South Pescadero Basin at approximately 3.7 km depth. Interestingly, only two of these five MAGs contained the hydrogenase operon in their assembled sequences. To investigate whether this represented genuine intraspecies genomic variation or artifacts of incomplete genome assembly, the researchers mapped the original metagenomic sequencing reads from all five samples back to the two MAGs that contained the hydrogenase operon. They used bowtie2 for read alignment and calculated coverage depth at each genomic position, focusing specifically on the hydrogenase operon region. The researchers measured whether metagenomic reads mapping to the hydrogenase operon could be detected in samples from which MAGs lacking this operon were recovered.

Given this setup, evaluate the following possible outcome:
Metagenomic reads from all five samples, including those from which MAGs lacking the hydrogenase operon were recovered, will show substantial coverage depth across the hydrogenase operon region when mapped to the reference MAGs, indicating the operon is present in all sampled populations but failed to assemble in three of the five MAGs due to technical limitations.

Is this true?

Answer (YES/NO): NO